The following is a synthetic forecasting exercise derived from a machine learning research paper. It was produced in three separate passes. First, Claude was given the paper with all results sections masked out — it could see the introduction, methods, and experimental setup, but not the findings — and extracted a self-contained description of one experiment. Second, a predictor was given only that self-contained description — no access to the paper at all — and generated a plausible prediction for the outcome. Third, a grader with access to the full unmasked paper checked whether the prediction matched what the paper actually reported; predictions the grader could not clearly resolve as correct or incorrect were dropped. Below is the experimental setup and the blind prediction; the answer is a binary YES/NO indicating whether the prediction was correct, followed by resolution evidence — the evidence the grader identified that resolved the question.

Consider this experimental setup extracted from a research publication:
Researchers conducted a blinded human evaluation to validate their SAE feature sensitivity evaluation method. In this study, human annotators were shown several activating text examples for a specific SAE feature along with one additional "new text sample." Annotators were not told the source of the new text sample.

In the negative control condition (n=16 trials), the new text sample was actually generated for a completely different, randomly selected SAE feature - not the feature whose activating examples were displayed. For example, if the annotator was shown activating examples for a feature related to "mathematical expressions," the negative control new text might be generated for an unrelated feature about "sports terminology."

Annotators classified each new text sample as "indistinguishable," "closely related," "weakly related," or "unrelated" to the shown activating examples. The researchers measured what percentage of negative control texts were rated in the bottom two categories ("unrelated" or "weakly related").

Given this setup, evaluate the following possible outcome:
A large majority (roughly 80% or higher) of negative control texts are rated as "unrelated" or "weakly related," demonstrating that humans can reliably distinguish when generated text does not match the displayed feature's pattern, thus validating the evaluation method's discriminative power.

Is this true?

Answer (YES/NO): YES